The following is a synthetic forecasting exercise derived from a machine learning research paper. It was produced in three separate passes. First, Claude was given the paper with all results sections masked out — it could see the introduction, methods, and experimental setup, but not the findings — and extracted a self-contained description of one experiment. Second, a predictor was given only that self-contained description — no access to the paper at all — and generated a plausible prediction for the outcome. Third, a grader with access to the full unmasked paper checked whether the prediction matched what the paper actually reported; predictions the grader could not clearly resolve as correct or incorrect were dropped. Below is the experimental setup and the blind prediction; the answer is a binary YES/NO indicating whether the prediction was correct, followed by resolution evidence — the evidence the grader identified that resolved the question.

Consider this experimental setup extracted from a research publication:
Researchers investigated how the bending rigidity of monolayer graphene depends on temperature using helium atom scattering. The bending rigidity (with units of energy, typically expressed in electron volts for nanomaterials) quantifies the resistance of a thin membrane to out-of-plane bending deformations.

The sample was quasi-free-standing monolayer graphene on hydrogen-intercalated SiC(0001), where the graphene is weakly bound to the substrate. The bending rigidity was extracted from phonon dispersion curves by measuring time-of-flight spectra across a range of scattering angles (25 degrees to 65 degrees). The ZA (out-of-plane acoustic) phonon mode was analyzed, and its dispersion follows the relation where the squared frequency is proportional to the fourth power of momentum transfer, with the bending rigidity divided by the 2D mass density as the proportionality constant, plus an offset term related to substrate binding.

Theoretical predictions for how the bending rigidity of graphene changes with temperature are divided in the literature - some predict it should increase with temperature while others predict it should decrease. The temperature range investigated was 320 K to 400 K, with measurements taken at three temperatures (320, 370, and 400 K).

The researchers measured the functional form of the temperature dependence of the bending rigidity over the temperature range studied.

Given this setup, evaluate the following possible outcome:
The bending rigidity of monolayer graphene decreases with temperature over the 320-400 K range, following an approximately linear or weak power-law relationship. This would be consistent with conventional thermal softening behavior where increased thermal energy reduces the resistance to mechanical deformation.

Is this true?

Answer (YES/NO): NO